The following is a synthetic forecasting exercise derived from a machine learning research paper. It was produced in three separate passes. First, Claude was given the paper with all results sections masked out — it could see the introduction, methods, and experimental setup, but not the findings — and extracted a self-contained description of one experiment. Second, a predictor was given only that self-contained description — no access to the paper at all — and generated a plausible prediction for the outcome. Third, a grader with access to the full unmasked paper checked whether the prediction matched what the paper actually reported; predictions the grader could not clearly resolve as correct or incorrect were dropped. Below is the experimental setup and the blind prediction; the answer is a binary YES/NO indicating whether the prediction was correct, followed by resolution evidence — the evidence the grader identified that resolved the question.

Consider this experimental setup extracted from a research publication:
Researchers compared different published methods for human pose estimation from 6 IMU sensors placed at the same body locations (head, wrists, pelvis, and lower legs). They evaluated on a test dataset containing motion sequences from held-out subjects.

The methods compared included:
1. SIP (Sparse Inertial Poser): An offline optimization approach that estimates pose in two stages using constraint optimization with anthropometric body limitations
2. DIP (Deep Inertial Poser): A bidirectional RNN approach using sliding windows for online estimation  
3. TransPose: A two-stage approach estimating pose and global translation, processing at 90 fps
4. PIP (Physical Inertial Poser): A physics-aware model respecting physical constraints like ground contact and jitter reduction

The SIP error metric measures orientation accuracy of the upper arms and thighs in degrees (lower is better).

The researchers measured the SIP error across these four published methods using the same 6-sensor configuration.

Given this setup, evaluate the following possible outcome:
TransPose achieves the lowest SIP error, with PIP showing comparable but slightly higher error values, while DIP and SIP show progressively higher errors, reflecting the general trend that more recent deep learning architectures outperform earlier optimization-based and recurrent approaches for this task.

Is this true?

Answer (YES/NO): NO